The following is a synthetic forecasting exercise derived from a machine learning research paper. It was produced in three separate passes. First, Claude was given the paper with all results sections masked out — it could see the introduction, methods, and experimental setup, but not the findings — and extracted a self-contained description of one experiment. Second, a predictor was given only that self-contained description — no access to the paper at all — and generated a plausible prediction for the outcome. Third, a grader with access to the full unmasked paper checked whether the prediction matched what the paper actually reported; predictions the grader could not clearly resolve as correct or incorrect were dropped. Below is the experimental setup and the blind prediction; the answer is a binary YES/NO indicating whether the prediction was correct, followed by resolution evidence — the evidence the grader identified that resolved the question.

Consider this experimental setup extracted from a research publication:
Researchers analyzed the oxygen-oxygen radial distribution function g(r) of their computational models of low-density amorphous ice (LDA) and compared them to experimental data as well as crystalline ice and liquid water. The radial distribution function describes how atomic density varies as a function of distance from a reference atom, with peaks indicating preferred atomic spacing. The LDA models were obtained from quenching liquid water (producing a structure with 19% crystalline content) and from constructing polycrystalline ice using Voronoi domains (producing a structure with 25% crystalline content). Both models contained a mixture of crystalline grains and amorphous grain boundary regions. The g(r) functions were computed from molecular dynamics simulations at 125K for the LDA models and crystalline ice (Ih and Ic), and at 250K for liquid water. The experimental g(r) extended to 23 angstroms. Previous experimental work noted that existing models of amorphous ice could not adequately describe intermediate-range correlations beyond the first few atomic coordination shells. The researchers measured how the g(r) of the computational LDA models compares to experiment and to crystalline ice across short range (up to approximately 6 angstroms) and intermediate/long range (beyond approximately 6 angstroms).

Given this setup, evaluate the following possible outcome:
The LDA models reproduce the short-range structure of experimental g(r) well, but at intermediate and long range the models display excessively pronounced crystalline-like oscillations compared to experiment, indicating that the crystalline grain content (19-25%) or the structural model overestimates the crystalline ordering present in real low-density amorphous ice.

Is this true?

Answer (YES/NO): NO